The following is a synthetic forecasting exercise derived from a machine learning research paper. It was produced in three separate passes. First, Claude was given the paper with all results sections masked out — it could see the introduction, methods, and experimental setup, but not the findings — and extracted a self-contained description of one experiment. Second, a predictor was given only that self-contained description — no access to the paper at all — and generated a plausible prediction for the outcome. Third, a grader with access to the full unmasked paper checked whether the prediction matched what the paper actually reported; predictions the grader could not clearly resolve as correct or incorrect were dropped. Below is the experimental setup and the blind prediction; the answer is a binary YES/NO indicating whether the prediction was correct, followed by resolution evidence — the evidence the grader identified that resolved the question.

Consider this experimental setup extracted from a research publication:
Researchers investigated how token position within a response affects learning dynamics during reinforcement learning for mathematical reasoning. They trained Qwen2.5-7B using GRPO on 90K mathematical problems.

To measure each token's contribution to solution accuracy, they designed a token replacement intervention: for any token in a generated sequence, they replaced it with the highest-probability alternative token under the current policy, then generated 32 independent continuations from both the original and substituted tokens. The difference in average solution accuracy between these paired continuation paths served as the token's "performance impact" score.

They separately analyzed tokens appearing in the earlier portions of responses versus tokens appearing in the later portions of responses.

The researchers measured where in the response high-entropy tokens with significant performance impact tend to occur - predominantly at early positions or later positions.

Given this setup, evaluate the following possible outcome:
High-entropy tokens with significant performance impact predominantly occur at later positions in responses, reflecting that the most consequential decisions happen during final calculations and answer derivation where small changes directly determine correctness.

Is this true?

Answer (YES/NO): NO